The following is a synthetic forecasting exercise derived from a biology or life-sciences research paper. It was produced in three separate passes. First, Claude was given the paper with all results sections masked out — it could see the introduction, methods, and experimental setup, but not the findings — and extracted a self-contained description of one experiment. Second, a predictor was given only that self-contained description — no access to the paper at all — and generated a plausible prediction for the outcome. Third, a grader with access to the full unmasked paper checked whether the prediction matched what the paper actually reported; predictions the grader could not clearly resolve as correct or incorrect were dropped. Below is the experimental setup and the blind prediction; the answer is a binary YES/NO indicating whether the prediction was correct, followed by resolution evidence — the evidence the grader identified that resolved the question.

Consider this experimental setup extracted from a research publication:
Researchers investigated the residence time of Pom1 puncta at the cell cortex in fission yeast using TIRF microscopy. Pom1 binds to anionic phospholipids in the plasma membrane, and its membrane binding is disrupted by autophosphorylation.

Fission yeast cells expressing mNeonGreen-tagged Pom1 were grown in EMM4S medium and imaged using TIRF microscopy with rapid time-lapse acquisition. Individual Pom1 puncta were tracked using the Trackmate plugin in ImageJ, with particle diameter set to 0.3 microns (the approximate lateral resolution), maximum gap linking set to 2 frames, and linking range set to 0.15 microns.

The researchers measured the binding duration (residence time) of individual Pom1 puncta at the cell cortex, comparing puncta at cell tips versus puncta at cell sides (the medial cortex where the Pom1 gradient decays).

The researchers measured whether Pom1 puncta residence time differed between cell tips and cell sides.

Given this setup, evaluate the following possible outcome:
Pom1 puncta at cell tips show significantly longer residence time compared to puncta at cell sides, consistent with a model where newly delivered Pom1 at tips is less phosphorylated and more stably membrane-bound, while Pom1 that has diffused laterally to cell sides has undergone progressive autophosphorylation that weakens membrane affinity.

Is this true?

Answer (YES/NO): NO